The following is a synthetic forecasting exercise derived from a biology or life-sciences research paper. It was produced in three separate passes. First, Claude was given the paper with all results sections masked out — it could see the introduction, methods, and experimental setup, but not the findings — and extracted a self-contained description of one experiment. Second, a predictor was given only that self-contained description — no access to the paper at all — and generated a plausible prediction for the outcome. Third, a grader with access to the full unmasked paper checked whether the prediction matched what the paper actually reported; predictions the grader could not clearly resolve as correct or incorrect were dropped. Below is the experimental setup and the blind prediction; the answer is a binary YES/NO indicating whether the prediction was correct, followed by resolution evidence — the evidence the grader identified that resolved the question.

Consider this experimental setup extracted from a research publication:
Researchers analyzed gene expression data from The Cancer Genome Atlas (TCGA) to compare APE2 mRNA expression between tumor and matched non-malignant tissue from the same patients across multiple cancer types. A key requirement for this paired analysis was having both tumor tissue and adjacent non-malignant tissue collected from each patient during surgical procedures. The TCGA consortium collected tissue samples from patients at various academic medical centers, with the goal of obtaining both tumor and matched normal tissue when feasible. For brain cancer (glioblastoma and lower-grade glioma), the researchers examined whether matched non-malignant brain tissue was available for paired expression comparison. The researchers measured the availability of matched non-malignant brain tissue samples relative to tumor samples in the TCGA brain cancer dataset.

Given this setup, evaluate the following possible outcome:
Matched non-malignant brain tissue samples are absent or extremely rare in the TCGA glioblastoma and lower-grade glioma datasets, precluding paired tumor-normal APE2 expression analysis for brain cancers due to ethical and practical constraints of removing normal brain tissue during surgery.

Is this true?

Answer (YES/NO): YES